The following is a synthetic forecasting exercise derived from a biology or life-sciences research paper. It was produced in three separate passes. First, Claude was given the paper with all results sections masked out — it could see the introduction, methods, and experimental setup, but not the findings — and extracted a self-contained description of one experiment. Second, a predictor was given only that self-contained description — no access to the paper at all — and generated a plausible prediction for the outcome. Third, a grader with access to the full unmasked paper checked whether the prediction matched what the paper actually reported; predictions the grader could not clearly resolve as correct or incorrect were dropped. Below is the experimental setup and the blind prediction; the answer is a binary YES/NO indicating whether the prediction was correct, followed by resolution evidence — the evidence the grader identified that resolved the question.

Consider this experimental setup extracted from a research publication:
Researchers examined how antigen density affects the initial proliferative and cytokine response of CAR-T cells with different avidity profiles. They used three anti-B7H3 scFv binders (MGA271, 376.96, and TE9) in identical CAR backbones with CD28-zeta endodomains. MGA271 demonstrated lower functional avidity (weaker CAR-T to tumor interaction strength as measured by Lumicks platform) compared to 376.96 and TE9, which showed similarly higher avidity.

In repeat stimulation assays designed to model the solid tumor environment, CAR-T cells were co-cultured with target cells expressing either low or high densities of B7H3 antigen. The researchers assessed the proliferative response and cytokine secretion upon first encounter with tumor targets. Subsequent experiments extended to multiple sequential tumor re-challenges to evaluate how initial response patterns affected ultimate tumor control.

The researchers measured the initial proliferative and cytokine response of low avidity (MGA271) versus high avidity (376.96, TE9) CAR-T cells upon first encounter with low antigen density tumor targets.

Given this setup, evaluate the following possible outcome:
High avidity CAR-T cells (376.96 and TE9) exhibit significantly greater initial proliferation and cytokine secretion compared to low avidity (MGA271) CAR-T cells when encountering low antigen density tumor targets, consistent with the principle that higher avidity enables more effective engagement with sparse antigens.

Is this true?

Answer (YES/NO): YES